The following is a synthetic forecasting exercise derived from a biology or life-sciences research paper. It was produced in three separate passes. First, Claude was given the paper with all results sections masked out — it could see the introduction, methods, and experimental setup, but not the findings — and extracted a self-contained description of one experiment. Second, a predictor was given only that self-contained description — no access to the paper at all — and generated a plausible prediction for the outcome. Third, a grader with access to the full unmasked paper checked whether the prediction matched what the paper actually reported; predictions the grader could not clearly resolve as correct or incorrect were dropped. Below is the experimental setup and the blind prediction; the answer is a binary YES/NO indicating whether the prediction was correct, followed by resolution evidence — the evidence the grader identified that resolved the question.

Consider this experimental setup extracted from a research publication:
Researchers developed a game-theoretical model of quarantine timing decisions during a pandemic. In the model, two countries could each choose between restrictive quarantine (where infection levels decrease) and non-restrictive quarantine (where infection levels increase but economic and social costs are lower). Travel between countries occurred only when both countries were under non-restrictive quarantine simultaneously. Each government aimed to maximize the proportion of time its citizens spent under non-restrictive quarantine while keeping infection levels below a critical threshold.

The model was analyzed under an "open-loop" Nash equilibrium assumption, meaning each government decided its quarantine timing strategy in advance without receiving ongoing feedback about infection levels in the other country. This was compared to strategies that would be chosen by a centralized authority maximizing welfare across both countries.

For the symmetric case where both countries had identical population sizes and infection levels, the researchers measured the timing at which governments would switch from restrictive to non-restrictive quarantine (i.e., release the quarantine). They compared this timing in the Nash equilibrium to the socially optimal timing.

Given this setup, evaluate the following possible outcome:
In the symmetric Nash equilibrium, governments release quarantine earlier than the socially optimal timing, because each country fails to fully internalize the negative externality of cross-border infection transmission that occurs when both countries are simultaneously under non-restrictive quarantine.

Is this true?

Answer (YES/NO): YES